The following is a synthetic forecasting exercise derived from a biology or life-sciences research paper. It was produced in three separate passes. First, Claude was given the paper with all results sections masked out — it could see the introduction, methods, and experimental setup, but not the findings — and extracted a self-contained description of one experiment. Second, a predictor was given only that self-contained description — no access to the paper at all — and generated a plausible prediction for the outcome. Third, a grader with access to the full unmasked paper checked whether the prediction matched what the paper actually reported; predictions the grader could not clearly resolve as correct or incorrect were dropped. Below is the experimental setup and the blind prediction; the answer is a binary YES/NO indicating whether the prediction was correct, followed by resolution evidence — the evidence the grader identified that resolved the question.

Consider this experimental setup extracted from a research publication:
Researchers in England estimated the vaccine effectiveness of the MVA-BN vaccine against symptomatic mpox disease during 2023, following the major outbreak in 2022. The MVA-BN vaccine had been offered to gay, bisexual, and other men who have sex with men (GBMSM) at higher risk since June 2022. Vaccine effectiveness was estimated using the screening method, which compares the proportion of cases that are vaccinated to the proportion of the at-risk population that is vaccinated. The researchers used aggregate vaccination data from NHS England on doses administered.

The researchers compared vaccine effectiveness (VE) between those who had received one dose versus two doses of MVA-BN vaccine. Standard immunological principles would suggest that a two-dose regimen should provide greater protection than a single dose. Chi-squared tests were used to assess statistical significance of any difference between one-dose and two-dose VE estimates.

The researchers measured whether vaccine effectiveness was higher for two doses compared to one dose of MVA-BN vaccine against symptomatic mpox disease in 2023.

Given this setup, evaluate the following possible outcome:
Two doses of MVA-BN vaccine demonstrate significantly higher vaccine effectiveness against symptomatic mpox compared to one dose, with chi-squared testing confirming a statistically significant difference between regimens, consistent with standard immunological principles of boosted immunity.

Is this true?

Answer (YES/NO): NO